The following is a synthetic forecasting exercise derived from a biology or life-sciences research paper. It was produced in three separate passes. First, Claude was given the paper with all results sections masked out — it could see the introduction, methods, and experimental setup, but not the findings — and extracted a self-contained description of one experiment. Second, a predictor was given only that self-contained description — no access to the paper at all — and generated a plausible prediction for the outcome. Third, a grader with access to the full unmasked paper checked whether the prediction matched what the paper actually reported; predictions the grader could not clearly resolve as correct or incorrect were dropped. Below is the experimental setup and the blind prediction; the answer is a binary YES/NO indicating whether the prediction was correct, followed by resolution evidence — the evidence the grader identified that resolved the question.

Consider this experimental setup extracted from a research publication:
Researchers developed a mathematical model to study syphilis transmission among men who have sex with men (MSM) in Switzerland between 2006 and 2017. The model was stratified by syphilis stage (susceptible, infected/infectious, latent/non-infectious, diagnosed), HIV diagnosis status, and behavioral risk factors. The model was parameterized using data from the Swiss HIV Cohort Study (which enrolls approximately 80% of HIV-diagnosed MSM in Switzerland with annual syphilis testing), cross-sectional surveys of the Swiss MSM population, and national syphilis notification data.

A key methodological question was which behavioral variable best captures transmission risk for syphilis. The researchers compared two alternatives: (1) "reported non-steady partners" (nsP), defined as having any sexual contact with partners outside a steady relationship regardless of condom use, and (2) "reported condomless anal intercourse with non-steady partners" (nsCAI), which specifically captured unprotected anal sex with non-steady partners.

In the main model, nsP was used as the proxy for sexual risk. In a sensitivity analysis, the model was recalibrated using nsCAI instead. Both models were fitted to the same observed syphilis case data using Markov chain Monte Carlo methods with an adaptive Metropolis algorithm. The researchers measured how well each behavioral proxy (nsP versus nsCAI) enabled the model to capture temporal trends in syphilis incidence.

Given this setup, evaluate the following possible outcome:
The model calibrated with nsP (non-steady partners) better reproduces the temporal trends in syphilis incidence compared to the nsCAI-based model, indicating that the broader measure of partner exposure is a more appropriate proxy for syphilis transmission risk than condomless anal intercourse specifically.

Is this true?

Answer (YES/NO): YES